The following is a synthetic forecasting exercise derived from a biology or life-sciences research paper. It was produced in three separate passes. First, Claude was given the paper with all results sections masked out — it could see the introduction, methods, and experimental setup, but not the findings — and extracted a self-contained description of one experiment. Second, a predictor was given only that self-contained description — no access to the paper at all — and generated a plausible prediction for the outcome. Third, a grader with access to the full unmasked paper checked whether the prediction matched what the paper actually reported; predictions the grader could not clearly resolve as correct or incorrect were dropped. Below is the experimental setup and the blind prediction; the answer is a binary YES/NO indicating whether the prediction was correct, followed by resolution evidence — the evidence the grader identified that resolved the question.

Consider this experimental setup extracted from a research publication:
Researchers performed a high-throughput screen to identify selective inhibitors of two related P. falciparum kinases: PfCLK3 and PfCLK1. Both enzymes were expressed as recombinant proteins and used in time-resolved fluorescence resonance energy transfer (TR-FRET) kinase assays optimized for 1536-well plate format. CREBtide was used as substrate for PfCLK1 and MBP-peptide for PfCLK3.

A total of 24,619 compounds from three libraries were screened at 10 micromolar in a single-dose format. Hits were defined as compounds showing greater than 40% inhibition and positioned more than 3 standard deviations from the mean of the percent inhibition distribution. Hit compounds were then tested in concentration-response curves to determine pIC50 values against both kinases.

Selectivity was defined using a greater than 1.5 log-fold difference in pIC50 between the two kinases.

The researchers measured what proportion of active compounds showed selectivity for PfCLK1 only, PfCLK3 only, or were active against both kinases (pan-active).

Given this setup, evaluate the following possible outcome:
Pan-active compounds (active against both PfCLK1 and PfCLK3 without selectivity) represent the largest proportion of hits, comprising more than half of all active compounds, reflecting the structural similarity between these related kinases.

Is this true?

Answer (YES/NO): NO